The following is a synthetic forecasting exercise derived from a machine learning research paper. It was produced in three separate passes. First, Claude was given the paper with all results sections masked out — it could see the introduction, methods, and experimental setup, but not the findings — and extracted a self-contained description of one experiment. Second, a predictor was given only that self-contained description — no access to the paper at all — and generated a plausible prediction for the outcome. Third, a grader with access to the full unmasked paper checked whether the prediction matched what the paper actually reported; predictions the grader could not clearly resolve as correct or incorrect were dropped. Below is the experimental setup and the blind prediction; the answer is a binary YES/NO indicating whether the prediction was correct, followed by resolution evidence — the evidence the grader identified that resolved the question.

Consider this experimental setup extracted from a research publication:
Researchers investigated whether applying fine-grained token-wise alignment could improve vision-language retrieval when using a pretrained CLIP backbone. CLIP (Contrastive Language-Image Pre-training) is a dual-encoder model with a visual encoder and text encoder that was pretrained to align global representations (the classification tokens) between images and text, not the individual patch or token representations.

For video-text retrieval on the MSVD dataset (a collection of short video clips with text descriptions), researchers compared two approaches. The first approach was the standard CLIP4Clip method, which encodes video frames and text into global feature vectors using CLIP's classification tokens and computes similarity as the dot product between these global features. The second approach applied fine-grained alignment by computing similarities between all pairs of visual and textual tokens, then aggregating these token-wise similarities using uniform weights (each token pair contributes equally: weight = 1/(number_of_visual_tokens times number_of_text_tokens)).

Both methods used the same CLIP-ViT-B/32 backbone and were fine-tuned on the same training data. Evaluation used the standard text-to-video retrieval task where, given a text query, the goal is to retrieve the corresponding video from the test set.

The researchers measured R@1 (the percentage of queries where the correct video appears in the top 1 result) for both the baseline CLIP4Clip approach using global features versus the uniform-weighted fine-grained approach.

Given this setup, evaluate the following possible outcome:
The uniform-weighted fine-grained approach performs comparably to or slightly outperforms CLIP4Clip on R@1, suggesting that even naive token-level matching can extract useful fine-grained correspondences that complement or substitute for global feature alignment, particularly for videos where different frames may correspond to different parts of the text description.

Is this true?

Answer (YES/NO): NO